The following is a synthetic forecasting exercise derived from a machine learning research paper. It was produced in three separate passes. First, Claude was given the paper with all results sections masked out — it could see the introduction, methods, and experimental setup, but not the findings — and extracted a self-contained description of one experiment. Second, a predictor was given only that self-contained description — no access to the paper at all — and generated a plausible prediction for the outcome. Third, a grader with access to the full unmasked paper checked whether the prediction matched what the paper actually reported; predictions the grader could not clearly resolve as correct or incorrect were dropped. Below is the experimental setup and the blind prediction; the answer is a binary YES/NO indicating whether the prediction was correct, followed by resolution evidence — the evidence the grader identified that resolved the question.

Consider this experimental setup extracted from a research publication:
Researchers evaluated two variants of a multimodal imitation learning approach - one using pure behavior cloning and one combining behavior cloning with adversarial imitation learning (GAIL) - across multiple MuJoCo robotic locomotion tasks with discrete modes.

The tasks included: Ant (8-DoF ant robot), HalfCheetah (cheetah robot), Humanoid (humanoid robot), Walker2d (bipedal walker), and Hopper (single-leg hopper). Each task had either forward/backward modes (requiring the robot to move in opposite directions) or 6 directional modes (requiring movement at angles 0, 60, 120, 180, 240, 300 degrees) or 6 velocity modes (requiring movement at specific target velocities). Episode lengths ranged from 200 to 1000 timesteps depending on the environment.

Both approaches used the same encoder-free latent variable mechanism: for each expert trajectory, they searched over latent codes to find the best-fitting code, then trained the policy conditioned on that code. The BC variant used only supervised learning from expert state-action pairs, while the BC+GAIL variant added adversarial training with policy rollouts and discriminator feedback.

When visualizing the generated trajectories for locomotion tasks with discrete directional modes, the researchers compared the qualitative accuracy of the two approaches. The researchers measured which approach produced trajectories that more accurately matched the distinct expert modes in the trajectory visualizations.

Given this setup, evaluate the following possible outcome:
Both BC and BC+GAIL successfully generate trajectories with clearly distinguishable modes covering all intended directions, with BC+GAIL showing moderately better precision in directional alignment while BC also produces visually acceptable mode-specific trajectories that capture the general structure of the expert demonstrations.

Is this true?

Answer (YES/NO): NO